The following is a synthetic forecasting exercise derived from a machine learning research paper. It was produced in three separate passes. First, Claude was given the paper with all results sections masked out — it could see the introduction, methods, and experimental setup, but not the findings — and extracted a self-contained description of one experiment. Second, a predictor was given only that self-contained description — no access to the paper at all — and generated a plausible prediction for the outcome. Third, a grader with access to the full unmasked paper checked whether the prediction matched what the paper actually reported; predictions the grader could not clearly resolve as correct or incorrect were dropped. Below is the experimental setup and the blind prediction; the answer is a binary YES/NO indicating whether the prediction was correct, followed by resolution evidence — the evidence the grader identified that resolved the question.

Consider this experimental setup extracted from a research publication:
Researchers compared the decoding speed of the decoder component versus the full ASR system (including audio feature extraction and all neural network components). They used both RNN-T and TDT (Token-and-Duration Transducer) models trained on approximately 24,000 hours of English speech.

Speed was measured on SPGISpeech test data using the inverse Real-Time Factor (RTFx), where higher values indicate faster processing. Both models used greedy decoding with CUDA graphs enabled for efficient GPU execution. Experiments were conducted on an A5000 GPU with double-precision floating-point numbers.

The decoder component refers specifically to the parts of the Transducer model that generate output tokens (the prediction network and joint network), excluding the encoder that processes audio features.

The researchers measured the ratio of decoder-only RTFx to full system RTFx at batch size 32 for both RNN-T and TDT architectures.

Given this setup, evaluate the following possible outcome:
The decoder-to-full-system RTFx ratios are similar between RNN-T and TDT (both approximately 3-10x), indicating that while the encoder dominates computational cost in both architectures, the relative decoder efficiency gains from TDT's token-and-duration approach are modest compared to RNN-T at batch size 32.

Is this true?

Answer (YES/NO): NO